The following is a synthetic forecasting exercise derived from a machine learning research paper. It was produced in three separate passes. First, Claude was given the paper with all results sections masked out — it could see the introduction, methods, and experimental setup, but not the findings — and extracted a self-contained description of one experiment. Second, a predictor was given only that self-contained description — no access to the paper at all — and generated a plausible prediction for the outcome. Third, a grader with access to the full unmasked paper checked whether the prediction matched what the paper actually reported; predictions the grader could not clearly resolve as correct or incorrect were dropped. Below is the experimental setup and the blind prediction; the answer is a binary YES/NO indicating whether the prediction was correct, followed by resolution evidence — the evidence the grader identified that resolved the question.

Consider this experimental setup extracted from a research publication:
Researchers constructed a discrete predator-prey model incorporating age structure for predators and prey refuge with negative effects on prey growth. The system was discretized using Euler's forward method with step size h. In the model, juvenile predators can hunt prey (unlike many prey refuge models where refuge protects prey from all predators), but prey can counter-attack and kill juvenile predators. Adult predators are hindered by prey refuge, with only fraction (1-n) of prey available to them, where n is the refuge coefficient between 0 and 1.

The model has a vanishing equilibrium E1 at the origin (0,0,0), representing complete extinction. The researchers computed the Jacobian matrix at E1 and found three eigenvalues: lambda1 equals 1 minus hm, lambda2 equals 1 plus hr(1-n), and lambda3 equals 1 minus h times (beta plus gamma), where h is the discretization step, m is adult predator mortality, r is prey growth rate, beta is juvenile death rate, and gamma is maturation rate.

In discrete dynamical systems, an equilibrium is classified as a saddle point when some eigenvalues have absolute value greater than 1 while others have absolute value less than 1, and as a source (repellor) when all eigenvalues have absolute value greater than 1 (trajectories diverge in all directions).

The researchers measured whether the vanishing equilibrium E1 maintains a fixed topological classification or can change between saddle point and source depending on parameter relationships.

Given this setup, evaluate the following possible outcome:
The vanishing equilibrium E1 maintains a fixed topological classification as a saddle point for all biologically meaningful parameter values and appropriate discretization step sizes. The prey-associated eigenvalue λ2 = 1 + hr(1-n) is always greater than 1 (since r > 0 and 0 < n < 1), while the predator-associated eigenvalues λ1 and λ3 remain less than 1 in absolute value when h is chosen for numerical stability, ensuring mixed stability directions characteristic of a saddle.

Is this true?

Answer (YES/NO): NO